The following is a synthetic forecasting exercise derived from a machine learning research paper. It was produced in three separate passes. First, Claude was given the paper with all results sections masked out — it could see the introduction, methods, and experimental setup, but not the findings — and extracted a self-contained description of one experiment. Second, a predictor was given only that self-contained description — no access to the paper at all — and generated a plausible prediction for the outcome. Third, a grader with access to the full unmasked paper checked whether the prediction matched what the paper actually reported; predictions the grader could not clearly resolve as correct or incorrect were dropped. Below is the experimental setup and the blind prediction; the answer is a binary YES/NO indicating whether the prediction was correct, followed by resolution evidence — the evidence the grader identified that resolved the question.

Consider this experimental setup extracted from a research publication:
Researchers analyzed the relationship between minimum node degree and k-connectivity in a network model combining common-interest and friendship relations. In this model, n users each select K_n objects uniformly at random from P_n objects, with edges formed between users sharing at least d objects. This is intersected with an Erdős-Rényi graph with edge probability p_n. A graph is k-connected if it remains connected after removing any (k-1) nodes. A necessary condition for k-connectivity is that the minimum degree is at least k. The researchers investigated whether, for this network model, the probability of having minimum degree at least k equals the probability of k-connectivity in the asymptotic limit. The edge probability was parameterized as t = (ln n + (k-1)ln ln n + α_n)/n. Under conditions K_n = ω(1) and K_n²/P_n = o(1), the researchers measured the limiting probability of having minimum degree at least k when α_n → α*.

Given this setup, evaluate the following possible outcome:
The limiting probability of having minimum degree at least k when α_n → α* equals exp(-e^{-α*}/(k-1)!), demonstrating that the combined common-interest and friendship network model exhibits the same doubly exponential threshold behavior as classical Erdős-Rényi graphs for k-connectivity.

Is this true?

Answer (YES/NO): YES